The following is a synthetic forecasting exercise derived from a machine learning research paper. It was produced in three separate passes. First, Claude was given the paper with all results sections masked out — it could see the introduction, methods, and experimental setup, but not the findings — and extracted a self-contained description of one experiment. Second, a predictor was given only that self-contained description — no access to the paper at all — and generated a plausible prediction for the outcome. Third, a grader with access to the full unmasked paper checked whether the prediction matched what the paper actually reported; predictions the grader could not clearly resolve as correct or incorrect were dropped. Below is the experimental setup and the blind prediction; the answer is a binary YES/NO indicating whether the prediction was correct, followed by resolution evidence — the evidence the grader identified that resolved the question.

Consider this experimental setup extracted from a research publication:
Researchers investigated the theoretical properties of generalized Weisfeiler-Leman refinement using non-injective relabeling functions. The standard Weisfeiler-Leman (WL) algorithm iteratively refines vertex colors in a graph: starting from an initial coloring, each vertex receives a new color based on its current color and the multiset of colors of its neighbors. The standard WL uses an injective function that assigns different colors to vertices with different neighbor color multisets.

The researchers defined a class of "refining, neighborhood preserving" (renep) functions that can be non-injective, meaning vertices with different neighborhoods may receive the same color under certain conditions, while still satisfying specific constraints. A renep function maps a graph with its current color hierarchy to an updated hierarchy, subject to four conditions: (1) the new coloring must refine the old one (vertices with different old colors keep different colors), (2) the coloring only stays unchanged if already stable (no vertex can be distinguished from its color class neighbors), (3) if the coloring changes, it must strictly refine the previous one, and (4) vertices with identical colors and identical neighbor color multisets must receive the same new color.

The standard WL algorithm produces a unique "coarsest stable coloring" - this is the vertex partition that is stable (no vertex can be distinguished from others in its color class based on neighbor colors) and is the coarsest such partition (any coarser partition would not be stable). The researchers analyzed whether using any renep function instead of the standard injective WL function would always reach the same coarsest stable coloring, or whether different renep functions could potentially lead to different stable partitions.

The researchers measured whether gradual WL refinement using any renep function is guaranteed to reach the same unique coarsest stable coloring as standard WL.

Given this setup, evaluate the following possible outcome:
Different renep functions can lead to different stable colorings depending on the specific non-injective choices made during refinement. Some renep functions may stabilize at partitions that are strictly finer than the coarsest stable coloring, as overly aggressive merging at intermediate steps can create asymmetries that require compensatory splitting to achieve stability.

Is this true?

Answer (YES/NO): NO